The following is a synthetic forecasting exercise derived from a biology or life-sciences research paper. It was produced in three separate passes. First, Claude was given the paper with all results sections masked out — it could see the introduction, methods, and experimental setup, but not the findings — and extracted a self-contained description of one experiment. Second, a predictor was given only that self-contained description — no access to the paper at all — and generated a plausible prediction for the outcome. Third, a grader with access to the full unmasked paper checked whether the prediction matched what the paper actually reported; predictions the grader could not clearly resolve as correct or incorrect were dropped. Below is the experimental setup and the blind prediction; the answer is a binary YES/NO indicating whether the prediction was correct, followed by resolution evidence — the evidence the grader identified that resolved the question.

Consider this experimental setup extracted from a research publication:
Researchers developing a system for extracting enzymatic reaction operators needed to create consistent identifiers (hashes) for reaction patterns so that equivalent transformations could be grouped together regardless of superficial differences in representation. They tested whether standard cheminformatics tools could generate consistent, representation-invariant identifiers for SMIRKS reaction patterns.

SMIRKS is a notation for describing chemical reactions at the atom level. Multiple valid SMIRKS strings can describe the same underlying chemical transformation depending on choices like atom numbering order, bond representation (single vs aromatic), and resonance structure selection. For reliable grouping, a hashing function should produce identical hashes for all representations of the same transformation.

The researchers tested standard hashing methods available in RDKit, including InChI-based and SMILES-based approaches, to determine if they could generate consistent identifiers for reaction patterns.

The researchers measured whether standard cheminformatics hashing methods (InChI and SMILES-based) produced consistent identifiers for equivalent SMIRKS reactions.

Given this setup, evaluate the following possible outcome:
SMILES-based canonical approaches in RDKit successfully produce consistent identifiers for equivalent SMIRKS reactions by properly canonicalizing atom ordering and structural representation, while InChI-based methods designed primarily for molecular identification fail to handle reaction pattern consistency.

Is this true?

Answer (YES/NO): NO